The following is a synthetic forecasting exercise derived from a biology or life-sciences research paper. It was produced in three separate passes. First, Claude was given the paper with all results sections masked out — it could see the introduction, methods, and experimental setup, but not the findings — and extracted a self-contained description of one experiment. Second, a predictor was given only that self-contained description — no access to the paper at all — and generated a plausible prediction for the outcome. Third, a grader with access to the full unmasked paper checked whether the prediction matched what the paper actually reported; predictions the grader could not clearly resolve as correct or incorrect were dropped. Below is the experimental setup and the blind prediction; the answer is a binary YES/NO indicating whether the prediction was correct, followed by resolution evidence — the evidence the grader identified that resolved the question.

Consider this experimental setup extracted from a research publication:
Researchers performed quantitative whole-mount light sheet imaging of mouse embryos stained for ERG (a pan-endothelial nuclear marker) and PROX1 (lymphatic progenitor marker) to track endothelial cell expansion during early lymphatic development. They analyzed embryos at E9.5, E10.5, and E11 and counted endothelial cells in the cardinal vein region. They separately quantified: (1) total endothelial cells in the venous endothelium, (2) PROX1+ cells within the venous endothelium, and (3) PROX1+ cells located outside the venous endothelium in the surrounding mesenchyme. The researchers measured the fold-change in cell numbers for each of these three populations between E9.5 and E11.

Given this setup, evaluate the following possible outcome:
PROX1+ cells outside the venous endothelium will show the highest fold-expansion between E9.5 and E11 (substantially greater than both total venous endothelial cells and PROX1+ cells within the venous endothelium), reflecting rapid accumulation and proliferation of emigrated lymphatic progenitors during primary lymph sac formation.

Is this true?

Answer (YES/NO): YES